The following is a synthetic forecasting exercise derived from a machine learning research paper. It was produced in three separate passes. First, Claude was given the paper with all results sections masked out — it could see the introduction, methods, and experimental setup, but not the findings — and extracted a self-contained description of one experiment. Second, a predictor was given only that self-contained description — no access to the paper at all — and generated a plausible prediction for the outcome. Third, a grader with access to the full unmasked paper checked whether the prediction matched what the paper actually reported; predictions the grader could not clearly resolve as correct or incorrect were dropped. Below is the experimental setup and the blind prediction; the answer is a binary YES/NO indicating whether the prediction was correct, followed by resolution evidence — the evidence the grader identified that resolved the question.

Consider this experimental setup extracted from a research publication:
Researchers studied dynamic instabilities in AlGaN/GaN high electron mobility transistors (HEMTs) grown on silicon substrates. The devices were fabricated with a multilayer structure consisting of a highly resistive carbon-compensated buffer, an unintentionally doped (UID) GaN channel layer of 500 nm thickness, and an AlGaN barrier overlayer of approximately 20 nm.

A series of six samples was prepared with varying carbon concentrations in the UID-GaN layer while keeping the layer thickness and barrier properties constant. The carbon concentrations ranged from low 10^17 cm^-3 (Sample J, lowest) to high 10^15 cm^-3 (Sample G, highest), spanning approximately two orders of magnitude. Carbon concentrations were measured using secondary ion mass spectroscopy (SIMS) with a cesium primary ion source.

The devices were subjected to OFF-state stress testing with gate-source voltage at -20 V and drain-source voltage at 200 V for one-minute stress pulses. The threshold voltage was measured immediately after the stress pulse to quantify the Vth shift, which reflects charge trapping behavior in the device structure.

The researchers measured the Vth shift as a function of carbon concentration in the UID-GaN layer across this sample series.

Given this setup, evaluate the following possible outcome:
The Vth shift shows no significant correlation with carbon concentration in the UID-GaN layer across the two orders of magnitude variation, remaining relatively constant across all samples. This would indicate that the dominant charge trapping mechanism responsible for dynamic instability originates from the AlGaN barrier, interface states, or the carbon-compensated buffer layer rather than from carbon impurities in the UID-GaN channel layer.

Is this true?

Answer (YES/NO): NO